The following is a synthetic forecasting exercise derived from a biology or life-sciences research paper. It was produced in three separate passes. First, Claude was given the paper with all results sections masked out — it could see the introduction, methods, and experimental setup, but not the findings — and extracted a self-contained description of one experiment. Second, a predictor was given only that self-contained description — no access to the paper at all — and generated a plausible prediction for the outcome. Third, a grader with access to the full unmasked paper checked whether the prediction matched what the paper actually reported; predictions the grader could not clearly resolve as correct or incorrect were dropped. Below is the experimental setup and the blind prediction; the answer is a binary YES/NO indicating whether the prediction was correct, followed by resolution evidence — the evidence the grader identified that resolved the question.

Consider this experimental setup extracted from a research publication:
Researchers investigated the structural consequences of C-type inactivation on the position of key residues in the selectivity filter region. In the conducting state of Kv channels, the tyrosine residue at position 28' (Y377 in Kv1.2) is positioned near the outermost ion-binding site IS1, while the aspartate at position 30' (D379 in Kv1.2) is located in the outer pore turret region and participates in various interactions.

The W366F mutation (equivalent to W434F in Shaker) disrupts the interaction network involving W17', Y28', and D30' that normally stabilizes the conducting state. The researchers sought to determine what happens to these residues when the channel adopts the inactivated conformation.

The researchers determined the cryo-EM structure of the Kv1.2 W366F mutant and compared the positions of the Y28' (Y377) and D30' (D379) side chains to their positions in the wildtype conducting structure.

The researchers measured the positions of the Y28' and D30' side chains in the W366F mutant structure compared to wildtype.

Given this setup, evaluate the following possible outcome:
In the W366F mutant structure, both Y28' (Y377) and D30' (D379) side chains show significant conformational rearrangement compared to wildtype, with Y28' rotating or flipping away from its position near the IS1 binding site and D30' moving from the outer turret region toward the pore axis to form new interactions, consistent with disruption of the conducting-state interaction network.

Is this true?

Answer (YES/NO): NO